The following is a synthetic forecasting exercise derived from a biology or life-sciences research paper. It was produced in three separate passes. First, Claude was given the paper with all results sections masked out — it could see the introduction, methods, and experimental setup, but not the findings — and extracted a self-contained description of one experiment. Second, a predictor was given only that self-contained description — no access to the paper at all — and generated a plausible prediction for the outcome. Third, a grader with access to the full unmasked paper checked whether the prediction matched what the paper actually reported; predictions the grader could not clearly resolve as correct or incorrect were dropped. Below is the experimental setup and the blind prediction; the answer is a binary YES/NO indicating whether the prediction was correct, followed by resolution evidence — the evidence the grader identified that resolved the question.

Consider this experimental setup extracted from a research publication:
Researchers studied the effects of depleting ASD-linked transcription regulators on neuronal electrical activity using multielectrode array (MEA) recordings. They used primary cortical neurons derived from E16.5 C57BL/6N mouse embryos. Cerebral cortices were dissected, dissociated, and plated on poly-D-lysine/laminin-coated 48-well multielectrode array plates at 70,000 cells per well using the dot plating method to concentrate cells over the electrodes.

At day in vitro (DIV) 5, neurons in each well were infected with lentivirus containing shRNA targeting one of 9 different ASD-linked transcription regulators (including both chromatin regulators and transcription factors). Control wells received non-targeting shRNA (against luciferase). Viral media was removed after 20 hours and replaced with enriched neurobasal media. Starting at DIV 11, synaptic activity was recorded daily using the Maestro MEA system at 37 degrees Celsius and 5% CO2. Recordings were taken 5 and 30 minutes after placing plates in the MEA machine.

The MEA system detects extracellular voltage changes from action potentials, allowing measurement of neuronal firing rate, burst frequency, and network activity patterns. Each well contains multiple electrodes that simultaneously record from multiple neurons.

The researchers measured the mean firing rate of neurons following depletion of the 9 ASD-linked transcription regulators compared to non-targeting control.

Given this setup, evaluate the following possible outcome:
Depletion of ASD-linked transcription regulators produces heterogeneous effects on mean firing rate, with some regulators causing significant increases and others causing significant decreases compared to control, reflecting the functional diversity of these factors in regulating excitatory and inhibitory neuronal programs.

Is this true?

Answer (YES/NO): NO